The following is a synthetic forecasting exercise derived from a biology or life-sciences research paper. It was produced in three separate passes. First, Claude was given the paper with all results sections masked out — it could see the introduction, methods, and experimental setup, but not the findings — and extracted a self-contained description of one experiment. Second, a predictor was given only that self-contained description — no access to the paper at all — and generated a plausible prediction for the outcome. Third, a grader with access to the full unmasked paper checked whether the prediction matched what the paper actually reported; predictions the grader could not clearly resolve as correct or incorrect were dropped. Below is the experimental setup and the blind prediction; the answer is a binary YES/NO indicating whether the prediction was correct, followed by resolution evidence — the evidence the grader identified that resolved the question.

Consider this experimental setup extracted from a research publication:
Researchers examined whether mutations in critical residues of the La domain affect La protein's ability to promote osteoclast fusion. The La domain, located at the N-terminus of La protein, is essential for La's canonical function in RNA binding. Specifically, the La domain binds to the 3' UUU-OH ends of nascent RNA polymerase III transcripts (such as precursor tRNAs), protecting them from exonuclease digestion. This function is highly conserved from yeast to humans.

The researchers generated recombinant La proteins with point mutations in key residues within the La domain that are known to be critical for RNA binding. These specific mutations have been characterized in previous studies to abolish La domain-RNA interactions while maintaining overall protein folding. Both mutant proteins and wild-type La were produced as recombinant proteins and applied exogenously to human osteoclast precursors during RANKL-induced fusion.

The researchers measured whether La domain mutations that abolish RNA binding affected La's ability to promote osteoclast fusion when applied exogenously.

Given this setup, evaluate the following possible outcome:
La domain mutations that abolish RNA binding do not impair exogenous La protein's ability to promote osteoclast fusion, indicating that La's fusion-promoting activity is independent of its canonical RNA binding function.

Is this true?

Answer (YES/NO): YES